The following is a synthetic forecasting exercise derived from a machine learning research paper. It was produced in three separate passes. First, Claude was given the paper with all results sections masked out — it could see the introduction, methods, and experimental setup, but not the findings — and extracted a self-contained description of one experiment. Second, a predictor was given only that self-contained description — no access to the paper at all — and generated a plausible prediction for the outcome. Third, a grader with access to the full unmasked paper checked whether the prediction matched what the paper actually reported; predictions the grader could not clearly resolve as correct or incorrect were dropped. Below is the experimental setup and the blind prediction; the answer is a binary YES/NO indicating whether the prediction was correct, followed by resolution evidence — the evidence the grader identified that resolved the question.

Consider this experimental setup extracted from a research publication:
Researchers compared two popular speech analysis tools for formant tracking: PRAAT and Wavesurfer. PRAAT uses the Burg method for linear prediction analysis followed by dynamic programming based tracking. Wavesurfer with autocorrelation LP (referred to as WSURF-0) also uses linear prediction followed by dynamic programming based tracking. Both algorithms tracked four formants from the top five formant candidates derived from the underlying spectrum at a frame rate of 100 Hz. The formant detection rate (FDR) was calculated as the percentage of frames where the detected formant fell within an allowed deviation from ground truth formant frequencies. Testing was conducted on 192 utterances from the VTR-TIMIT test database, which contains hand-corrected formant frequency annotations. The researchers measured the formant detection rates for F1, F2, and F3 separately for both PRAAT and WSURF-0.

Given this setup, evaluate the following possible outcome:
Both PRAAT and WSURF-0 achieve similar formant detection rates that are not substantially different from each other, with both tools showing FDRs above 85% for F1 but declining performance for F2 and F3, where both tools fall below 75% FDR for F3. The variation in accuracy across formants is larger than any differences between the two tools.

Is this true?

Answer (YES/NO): NO